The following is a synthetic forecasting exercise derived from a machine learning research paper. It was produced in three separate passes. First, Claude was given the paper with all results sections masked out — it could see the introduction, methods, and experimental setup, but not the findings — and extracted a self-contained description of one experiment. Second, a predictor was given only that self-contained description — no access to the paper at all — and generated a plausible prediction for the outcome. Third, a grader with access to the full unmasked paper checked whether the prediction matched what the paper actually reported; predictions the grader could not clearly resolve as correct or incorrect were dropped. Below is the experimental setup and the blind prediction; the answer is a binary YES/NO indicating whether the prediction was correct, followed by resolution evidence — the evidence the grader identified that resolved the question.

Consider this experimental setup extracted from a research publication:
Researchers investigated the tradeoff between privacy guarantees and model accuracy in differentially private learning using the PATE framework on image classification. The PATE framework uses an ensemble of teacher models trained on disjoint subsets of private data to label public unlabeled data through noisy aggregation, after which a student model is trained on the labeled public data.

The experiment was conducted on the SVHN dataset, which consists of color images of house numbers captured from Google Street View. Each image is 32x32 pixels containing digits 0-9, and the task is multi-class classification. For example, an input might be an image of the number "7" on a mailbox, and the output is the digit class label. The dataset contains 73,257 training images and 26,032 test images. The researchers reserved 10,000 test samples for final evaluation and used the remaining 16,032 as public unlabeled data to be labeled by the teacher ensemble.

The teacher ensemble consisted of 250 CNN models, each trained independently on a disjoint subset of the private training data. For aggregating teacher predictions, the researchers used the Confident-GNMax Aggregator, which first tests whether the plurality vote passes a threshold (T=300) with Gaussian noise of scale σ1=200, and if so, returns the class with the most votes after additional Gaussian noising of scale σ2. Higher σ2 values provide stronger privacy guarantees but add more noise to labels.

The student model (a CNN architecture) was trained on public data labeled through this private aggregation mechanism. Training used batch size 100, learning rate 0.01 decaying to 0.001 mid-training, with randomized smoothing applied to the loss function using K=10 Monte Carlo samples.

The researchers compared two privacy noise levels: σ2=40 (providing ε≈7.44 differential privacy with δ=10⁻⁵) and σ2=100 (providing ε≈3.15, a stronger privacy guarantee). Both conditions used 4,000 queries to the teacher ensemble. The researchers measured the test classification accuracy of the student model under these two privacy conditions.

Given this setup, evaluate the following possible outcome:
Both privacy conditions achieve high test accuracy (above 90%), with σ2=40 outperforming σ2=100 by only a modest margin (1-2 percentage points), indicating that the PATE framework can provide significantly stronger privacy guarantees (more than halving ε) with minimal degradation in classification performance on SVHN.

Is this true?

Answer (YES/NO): NO